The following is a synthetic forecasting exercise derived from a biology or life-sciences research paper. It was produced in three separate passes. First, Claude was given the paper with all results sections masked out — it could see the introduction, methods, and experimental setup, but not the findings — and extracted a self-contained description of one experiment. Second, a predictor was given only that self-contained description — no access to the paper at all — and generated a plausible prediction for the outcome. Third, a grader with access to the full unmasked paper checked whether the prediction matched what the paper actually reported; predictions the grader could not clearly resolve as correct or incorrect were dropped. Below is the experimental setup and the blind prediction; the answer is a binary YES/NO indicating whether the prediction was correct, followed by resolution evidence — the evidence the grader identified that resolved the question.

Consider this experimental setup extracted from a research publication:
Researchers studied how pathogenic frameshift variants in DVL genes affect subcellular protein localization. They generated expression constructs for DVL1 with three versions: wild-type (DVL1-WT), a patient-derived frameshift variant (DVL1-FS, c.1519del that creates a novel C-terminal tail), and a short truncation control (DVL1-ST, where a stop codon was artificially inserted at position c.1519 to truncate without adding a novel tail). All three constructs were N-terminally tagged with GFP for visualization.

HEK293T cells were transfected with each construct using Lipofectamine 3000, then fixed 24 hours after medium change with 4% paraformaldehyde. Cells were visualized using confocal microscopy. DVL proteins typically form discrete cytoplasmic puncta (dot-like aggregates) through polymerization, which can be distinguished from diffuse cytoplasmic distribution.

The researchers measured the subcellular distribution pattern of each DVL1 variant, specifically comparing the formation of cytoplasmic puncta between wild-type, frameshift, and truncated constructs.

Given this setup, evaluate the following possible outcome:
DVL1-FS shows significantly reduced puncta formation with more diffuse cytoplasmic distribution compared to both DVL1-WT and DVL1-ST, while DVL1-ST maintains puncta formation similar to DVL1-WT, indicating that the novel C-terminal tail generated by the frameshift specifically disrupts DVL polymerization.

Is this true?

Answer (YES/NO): NO